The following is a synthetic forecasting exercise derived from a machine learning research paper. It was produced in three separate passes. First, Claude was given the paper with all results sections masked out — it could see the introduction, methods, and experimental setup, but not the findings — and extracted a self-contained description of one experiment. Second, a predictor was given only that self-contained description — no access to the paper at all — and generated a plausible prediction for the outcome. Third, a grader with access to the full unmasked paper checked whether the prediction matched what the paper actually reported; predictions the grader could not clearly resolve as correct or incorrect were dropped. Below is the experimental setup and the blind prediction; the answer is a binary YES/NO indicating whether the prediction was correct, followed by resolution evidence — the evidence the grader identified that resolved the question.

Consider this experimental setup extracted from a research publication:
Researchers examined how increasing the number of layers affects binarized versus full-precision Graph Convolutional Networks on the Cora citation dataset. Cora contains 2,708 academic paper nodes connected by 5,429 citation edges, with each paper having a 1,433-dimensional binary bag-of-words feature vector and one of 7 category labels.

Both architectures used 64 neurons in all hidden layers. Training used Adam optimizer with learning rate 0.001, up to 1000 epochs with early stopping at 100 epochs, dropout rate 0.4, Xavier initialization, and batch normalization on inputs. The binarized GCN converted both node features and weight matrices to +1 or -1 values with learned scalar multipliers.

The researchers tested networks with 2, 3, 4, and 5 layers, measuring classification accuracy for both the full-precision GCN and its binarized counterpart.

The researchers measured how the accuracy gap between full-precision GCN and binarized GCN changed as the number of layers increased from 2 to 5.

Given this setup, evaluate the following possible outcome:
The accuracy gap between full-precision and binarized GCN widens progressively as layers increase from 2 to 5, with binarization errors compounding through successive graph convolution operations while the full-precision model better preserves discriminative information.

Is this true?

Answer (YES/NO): NO